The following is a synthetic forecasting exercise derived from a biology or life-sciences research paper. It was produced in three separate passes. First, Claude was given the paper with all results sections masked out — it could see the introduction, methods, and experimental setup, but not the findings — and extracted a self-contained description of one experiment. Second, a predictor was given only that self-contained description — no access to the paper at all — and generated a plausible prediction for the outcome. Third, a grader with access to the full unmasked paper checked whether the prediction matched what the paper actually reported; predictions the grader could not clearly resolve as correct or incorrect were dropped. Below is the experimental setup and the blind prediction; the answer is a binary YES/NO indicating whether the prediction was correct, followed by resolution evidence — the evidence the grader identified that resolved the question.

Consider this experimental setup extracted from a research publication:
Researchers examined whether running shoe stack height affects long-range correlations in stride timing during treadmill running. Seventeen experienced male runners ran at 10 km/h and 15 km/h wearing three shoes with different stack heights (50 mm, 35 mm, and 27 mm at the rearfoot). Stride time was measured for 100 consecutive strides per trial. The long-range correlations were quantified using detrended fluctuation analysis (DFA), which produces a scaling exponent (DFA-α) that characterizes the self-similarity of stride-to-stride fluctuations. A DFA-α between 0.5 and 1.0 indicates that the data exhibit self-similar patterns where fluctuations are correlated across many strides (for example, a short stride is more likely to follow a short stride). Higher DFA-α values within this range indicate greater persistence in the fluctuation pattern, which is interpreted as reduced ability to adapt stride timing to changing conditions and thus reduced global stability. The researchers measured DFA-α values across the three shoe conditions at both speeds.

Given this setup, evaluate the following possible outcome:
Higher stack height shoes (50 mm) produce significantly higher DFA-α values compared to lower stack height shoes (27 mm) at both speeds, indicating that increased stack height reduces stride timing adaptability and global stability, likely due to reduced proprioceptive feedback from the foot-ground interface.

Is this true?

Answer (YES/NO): NO